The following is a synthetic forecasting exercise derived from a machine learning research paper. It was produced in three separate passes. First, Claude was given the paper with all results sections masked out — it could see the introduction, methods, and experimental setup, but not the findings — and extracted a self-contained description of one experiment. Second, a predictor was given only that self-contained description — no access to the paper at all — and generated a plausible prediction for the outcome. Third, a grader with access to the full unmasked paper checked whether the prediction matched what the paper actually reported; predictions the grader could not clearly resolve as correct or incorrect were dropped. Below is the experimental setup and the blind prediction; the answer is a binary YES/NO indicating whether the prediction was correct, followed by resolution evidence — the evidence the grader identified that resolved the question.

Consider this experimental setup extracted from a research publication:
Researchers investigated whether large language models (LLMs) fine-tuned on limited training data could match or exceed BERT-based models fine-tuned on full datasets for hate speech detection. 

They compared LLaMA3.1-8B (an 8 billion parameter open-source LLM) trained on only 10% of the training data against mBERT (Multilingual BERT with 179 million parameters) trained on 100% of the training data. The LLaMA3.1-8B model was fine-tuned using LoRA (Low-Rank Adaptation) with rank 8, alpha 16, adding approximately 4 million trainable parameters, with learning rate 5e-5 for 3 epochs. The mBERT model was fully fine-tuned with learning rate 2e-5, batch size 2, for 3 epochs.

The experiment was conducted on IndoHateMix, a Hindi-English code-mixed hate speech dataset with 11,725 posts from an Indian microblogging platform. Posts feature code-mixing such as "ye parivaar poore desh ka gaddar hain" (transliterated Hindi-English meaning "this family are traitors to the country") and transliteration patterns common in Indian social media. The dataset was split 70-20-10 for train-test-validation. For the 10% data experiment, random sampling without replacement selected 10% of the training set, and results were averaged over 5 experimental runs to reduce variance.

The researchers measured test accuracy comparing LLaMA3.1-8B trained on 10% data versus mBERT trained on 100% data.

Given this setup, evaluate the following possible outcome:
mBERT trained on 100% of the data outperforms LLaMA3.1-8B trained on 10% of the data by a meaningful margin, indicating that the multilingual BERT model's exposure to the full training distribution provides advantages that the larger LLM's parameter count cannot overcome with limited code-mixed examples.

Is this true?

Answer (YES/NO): NO